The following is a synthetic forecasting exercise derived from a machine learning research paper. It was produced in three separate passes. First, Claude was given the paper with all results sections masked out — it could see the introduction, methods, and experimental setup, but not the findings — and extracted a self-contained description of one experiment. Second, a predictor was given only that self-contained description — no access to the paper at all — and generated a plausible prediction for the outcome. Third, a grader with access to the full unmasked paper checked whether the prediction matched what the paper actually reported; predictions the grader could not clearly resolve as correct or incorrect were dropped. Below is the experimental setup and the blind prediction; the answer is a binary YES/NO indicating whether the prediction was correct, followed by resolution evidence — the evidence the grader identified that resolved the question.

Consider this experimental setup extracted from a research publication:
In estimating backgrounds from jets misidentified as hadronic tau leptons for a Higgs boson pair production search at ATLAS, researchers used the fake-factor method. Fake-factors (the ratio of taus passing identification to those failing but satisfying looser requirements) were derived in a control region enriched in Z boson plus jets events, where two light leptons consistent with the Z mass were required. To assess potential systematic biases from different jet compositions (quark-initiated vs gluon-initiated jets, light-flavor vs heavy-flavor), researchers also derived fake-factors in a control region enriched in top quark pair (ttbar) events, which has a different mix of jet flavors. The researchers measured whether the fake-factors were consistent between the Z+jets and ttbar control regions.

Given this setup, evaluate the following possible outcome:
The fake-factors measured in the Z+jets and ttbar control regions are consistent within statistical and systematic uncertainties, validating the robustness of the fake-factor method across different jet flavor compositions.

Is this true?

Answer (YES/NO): NO